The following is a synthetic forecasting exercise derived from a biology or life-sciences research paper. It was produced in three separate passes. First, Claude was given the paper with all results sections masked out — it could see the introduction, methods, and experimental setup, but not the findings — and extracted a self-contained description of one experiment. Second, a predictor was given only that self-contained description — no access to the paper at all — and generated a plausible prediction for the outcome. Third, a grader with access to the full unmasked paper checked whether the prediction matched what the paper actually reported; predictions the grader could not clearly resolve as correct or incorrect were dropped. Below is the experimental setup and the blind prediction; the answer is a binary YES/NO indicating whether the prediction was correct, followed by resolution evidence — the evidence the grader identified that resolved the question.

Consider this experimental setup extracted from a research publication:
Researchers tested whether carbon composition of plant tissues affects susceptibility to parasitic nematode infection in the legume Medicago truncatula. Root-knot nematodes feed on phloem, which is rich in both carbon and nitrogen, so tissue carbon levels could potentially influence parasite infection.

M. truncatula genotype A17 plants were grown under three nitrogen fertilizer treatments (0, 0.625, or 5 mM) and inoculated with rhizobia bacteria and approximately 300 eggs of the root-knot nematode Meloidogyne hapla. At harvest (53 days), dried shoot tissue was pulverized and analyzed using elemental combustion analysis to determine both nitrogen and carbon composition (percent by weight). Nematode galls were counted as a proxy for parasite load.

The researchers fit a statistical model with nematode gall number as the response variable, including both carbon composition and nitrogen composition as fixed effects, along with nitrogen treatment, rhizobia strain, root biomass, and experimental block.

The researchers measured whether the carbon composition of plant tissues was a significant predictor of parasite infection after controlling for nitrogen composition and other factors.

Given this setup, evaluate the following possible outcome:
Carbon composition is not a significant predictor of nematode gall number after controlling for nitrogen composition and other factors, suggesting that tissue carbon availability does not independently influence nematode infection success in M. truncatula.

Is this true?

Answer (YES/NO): YES